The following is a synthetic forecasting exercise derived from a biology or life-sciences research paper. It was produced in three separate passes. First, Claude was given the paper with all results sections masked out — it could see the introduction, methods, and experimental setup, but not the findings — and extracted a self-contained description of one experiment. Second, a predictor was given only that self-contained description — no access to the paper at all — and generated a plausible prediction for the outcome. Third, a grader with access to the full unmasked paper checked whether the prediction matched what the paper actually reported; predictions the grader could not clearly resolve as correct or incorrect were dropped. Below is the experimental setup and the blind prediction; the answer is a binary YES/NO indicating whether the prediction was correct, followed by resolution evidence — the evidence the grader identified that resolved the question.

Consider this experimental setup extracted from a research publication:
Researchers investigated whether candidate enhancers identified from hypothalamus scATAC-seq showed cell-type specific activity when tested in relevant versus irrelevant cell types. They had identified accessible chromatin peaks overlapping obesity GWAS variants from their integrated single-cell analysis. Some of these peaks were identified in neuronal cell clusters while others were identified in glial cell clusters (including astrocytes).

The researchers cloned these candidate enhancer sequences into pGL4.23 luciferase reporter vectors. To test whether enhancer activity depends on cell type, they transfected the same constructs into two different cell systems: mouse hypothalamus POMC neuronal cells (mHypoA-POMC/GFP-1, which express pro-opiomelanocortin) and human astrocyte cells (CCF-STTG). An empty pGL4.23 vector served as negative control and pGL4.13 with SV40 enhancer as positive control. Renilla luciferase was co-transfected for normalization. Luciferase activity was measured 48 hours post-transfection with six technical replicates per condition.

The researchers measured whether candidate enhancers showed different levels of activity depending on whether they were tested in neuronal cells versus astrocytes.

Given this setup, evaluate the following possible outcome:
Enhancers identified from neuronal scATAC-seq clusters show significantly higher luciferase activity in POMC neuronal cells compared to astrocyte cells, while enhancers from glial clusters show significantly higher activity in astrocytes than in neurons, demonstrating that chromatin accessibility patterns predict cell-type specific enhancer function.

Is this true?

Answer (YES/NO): NO